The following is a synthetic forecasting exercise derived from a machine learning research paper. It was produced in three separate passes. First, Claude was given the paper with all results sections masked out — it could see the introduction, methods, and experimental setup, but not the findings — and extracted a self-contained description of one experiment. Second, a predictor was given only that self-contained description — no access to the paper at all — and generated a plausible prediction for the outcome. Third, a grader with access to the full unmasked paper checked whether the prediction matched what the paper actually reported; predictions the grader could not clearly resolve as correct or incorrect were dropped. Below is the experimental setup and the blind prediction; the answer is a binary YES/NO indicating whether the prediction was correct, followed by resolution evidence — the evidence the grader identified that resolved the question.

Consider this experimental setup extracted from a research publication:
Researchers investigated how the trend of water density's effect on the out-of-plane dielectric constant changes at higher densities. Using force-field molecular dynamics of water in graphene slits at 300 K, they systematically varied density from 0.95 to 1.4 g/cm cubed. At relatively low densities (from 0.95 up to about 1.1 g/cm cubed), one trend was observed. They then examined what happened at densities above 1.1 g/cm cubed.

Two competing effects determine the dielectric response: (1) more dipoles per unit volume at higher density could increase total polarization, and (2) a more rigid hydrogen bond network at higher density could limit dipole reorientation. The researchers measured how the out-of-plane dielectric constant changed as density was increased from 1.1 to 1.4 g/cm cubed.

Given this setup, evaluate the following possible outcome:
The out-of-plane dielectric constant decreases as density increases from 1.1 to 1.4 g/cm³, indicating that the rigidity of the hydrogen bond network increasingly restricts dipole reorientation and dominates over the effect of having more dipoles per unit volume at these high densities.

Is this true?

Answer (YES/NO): NO